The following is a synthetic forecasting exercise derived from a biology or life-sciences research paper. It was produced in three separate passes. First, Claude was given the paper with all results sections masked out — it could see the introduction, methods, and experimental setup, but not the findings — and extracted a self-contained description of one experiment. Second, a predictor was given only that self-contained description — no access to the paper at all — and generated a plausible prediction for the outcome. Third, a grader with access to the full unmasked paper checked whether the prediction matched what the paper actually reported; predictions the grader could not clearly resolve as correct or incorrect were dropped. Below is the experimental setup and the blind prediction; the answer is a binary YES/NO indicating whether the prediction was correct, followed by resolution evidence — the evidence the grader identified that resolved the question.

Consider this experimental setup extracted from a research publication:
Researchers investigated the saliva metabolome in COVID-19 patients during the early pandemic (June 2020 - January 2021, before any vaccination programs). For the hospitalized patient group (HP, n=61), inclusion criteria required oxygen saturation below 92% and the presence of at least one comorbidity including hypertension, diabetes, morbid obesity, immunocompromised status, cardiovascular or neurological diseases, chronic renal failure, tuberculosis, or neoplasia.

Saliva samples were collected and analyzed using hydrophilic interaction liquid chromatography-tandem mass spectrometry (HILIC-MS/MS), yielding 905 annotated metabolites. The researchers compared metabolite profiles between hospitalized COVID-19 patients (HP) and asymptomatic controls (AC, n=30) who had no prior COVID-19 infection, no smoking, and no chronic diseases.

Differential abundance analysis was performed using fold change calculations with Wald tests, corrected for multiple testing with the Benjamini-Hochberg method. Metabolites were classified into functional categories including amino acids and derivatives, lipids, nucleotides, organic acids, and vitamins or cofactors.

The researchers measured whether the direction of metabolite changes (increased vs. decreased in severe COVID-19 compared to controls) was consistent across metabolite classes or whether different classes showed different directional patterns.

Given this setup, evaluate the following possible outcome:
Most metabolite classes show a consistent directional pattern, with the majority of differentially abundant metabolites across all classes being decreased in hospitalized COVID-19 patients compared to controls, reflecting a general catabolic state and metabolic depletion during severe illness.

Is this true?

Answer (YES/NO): NO